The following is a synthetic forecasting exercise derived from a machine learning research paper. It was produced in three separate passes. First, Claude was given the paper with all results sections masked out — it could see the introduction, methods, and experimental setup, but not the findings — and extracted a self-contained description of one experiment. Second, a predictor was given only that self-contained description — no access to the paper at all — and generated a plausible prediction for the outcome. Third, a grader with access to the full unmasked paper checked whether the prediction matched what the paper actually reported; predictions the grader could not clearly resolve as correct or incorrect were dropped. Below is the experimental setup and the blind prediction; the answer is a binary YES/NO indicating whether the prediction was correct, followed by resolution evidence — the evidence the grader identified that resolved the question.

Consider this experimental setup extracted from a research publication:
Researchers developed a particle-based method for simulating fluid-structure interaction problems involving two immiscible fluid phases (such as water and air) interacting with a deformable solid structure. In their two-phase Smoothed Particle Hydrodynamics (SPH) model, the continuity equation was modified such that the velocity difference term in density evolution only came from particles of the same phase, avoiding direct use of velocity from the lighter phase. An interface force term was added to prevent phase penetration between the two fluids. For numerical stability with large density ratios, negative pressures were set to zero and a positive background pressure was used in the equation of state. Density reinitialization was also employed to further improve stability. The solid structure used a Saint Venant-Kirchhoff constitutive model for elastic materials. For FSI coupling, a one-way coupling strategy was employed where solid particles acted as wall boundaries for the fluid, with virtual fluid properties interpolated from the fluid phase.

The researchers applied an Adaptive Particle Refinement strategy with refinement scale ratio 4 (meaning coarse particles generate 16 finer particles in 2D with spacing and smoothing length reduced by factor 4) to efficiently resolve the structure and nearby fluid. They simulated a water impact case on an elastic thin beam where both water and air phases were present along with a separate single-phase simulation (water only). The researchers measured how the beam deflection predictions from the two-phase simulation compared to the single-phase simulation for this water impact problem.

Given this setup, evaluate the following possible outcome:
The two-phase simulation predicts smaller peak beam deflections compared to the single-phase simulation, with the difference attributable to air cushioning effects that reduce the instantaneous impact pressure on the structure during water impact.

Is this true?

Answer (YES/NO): NO